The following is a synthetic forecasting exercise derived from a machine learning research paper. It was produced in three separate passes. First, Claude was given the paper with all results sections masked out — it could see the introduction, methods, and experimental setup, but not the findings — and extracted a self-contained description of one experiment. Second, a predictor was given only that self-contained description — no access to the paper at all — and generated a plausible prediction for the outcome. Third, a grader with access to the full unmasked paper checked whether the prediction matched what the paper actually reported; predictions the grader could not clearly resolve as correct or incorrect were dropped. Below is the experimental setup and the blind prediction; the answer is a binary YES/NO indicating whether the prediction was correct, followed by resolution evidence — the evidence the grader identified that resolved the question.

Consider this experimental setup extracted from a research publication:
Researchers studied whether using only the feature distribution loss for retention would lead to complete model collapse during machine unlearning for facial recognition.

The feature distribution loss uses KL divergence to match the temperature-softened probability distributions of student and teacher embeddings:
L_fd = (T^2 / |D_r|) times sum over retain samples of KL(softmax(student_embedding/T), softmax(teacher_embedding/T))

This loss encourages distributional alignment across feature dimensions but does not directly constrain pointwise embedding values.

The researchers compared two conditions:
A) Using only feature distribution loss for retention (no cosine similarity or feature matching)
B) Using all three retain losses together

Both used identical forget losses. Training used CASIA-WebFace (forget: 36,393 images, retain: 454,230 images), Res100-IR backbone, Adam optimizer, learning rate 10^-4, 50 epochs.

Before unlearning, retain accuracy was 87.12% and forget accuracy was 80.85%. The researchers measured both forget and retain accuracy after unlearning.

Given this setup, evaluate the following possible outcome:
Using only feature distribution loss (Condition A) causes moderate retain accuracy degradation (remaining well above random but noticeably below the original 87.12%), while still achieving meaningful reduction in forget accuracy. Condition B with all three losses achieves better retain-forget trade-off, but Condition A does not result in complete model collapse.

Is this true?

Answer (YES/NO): NO